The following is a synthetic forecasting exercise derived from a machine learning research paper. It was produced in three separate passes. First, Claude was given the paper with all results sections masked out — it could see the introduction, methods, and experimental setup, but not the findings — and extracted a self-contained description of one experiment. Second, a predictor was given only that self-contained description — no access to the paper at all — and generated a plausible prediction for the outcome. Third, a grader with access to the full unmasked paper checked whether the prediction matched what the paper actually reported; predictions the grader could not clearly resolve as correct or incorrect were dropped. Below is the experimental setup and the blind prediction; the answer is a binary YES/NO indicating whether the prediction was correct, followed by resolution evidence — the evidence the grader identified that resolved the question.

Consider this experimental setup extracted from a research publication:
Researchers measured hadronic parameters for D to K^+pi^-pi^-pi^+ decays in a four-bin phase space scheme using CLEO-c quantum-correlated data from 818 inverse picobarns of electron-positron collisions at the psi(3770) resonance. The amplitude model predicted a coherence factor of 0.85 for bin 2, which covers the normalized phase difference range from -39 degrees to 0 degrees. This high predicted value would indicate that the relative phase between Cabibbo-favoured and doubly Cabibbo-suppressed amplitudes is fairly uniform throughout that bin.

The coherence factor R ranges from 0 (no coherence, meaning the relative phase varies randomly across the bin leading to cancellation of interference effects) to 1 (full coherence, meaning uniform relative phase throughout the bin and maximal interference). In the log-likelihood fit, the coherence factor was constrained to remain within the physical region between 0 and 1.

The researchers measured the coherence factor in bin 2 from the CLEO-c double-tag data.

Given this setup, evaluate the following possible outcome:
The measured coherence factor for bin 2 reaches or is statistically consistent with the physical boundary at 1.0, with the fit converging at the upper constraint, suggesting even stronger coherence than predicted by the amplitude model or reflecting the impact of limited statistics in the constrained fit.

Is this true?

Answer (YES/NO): YES